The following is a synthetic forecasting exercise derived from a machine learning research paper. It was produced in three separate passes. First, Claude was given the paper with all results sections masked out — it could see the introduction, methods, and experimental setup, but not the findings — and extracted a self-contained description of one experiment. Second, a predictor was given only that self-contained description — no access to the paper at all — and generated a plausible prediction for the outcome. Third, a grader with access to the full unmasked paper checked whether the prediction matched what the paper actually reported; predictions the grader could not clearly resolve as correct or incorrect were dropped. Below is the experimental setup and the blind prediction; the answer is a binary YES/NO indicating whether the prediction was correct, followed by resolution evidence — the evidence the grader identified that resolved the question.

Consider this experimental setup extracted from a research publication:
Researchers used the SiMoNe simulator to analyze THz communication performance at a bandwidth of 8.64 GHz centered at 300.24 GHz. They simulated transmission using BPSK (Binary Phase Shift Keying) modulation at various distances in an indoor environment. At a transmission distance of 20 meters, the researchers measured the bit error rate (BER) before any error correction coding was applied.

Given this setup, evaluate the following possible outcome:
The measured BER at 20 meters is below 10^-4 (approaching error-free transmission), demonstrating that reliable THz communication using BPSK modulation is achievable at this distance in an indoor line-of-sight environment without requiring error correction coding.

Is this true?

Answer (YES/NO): NO